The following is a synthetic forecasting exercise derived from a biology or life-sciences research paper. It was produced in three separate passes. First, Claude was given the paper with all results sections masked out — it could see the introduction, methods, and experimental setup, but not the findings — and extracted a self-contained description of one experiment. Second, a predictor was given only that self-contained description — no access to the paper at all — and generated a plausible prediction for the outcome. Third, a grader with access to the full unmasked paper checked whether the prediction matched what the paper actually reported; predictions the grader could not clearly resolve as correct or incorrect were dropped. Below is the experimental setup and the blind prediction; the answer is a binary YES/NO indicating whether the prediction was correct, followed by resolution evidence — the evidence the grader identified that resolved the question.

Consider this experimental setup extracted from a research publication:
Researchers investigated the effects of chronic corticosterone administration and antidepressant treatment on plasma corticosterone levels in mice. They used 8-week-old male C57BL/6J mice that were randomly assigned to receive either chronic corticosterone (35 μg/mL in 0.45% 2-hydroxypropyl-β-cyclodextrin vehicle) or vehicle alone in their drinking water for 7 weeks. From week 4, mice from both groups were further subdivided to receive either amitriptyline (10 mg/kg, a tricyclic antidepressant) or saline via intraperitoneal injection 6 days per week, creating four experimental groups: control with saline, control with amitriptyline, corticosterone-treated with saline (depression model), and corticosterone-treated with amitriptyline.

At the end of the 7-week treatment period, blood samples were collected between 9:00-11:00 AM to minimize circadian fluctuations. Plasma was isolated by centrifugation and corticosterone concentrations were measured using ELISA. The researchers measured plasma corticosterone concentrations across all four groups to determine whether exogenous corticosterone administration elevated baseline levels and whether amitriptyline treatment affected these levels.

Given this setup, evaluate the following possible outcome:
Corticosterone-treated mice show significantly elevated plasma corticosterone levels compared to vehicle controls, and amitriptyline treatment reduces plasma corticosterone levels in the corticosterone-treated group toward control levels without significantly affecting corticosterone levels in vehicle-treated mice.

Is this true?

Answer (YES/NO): NO